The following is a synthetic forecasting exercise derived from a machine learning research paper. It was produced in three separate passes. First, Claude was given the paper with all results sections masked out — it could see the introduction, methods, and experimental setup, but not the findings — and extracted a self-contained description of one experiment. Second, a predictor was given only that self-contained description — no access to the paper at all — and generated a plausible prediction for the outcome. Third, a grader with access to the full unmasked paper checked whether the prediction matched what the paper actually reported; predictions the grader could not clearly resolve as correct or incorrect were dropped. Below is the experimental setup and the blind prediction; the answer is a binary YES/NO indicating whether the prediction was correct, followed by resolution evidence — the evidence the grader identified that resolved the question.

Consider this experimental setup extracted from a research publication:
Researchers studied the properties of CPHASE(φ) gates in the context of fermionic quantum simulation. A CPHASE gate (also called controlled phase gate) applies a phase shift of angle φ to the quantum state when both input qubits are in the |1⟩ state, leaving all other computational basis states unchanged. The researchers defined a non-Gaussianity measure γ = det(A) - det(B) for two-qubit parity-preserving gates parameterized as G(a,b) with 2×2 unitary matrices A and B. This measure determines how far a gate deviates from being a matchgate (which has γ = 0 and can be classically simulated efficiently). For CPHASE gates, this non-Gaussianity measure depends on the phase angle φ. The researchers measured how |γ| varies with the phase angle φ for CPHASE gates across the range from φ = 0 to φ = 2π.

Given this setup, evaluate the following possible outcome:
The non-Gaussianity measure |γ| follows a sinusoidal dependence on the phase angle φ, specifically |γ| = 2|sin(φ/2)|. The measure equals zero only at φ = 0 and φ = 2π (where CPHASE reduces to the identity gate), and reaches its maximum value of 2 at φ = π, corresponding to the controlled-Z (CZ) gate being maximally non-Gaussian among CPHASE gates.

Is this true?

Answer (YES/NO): YES